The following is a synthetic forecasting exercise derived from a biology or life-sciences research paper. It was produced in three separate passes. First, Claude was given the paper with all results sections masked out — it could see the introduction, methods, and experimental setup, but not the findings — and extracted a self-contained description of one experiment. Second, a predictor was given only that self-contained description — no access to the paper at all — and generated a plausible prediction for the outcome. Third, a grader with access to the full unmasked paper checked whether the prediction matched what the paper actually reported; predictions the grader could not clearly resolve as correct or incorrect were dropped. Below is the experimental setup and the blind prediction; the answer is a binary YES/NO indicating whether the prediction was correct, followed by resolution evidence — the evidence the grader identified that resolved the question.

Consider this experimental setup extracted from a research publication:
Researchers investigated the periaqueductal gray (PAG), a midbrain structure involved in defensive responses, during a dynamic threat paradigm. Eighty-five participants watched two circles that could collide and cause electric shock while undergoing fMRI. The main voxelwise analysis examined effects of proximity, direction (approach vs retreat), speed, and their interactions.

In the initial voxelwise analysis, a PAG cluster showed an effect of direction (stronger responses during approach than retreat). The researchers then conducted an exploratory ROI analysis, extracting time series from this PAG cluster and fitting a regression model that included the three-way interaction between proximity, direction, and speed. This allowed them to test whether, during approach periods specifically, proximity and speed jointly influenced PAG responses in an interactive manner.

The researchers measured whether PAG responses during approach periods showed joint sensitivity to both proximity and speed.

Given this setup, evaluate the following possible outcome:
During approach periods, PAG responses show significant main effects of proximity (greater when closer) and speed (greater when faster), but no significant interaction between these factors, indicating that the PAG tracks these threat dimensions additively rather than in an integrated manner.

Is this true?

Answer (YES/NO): NO